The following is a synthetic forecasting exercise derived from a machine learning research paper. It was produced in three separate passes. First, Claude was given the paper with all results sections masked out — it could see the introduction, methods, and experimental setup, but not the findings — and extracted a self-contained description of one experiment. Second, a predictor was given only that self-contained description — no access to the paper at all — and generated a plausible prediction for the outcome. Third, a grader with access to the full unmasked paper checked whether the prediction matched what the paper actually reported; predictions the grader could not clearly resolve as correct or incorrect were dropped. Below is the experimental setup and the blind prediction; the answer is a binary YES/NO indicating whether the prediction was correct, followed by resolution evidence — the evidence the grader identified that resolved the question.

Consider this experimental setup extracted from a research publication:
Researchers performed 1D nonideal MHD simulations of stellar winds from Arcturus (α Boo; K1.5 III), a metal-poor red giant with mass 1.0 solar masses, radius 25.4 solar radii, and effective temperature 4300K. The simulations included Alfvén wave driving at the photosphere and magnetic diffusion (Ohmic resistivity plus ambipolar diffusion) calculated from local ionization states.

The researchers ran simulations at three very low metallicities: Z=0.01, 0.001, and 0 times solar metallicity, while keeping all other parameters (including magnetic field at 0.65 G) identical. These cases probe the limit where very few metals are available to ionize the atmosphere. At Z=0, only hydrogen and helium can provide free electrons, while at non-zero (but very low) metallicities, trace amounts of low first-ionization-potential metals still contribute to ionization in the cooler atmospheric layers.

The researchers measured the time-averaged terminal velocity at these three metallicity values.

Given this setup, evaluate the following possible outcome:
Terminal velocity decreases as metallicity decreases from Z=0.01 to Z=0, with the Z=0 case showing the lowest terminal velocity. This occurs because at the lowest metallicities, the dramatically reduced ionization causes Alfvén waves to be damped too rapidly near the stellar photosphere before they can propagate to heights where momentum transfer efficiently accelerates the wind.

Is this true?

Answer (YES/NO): NO